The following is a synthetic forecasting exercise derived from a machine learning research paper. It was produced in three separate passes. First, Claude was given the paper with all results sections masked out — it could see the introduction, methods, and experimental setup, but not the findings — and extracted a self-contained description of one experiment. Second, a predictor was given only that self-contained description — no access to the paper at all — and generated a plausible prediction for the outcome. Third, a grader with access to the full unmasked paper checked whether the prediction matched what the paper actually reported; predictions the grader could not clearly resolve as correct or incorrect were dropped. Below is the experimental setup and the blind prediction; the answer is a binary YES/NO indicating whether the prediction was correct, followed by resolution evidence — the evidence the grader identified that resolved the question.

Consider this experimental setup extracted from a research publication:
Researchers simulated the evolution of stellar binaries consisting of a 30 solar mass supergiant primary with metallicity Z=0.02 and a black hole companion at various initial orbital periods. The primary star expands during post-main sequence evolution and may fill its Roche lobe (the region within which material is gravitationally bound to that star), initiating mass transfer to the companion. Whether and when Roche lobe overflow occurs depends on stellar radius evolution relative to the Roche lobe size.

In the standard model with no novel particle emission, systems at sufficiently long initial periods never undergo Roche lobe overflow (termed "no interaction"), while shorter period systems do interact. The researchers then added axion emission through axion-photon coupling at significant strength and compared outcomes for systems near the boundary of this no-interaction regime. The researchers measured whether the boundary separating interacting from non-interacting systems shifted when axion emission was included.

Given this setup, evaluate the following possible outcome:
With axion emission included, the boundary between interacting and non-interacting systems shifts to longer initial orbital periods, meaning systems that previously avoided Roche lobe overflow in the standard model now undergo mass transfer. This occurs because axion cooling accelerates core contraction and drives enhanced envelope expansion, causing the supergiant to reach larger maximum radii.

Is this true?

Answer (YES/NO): NO